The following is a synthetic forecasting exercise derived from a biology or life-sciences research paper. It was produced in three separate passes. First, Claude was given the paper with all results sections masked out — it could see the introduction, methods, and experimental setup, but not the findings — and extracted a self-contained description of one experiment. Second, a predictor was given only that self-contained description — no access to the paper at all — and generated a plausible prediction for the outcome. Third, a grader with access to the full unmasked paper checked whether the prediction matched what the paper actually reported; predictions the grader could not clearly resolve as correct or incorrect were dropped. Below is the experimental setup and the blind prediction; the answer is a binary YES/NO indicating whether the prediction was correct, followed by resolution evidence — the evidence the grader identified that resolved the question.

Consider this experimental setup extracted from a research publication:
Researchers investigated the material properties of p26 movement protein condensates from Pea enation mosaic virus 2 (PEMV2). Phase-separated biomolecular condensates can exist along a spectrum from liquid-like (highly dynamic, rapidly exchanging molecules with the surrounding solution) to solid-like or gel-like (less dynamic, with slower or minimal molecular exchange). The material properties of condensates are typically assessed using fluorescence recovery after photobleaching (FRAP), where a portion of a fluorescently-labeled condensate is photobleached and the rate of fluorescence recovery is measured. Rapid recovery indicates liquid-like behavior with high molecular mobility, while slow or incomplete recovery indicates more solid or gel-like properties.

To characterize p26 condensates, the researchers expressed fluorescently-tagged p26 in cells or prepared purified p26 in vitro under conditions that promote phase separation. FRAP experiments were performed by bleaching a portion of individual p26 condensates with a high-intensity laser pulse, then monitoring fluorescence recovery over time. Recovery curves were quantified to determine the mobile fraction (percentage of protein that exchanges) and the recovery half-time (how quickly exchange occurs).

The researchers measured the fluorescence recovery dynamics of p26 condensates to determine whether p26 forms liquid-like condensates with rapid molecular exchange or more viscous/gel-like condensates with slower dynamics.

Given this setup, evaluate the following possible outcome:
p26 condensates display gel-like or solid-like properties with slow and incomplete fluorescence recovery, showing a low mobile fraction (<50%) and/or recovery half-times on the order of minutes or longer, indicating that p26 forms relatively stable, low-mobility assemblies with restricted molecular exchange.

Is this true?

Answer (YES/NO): YES